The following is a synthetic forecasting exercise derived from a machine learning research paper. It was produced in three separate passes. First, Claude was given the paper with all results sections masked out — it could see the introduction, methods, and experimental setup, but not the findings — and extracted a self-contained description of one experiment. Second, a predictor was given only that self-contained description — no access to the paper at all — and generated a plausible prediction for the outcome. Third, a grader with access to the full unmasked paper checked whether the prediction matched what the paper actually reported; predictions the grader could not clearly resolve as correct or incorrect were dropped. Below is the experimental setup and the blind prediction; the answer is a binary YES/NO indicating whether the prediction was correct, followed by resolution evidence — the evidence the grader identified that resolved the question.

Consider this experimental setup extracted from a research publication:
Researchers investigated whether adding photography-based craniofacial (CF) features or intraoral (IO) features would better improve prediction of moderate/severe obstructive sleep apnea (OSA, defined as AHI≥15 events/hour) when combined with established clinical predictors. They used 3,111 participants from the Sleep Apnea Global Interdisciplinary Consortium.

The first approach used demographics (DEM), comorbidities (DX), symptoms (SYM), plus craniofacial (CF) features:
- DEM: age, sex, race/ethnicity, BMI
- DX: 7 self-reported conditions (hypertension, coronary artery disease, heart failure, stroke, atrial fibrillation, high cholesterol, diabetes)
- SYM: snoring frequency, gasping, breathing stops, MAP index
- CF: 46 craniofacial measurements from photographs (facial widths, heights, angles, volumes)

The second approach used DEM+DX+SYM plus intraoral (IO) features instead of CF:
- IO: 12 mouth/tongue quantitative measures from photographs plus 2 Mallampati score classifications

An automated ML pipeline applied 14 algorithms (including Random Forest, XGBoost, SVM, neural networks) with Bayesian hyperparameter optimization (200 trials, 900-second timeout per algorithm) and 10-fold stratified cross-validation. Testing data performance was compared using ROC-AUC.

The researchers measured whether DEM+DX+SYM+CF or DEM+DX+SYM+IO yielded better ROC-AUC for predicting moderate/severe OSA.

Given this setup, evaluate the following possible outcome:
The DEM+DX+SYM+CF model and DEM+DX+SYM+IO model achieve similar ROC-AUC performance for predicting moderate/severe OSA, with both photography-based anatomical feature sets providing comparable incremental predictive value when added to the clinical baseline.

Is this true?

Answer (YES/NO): NO